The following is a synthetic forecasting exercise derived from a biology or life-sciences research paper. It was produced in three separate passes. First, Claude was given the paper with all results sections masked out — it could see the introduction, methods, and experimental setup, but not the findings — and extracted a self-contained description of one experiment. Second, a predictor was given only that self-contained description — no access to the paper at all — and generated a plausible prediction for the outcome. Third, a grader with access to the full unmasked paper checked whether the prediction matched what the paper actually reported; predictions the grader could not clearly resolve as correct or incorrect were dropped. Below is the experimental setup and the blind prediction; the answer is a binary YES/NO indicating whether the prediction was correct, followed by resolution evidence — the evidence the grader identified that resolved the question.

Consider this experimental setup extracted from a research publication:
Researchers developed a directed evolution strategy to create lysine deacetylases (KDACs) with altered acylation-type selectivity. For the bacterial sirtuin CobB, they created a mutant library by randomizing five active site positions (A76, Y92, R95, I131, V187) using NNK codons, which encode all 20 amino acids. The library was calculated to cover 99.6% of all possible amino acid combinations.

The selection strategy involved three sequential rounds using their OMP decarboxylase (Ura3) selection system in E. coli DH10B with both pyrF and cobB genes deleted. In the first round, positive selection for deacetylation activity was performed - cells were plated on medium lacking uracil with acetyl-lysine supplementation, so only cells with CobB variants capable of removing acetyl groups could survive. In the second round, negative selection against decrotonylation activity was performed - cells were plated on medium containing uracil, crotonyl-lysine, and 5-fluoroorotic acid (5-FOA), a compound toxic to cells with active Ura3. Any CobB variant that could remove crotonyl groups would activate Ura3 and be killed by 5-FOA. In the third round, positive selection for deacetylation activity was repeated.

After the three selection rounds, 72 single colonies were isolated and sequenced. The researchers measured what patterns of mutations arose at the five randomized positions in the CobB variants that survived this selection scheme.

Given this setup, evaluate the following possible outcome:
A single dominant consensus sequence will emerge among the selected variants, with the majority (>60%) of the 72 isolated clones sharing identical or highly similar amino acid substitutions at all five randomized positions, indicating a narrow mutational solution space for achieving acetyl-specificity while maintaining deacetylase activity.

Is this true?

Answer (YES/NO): NO